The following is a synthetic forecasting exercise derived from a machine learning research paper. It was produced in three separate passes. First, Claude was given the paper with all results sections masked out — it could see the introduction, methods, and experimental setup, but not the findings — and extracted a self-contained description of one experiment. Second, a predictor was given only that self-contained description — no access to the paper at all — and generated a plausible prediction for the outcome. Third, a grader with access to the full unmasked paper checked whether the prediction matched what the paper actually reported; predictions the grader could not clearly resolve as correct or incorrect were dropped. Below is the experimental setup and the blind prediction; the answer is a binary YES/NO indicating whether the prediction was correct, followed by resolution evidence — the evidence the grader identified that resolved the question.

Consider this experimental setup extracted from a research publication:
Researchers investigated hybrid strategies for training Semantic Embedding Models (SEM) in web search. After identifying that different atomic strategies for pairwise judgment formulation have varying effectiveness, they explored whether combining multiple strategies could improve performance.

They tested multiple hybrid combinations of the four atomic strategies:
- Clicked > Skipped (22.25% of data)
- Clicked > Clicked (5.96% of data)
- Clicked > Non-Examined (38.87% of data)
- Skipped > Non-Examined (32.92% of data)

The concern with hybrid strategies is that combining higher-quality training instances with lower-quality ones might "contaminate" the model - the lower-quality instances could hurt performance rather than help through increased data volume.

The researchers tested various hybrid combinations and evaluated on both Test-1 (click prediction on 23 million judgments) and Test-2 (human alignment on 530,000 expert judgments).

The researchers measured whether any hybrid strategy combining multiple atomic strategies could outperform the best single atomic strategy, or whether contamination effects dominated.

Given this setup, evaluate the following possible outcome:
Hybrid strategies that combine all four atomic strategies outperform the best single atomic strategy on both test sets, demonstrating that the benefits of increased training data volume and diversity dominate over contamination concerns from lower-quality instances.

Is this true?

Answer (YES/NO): NO